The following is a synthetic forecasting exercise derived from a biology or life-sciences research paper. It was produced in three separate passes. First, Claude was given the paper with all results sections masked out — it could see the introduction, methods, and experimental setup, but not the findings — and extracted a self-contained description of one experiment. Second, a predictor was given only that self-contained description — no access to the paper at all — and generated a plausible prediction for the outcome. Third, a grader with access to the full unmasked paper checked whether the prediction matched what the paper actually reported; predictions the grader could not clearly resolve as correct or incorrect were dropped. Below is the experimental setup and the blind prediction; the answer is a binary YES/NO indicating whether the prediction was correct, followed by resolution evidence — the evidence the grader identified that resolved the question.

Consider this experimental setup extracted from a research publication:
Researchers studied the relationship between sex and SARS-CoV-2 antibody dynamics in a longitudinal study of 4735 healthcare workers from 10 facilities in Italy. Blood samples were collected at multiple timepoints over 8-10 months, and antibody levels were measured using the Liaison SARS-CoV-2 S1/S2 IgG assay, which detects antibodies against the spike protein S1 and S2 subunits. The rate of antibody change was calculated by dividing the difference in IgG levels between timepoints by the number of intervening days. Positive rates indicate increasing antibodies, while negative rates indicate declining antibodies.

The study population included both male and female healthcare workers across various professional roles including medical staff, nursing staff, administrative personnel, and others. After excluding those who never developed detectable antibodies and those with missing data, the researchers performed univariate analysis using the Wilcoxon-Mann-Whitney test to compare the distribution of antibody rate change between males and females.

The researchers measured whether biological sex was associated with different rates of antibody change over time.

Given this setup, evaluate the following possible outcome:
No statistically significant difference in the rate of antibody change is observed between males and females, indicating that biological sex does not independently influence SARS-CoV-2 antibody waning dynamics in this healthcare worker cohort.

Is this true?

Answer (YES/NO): NO